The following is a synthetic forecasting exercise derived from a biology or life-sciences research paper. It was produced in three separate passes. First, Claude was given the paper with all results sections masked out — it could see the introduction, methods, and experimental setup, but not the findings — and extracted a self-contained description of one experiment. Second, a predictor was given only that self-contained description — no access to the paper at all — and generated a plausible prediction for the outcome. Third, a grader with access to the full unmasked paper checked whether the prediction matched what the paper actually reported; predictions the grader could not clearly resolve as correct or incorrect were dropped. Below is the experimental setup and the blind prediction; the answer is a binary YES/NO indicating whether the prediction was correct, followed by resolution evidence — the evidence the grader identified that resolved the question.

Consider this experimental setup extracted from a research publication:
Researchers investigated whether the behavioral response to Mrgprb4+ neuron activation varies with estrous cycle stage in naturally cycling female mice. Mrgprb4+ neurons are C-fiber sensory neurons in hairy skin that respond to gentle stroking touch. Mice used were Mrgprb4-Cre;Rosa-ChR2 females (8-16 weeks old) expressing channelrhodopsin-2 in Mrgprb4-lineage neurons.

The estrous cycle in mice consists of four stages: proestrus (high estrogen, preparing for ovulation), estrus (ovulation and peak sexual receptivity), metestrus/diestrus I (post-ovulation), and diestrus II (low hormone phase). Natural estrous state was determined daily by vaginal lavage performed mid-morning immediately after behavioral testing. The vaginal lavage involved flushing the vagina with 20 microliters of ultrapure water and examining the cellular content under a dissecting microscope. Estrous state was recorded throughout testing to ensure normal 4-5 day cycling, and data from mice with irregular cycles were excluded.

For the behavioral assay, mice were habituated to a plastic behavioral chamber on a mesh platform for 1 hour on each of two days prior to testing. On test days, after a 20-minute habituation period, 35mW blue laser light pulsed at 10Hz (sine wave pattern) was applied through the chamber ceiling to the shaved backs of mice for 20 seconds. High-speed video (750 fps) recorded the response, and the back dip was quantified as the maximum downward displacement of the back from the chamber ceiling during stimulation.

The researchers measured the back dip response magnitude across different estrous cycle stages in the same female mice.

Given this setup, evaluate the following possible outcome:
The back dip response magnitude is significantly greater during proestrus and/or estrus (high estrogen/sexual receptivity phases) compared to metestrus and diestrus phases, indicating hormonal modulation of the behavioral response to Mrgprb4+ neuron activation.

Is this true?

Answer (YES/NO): NO